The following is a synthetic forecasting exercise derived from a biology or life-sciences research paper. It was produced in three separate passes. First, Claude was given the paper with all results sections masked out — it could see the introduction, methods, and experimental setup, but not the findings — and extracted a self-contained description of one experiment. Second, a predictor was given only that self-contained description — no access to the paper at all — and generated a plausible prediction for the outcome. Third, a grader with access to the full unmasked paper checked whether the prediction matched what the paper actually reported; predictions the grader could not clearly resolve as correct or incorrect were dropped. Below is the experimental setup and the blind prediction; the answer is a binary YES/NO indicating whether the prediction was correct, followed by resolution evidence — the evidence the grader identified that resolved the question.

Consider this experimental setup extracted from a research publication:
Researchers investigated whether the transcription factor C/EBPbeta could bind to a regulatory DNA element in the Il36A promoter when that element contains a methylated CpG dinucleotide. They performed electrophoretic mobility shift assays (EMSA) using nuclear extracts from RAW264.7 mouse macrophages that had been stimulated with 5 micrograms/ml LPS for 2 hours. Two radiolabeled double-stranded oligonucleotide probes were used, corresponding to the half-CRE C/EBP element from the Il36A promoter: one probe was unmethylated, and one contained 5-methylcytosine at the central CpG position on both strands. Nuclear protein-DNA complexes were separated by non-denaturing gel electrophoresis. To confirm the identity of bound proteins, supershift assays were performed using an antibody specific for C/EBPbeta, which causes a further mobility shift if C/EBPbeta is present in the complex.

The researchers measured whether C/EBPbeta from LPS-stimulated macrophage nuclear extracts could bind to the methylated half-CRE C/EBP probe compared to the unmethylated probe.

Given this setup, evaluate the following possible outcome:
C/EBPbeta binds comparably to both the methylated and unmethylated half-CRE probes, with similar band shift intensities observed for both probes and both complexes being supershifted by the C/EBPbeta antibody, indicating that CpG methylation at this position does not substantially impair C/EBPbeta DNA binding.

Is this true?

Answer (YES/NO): YES